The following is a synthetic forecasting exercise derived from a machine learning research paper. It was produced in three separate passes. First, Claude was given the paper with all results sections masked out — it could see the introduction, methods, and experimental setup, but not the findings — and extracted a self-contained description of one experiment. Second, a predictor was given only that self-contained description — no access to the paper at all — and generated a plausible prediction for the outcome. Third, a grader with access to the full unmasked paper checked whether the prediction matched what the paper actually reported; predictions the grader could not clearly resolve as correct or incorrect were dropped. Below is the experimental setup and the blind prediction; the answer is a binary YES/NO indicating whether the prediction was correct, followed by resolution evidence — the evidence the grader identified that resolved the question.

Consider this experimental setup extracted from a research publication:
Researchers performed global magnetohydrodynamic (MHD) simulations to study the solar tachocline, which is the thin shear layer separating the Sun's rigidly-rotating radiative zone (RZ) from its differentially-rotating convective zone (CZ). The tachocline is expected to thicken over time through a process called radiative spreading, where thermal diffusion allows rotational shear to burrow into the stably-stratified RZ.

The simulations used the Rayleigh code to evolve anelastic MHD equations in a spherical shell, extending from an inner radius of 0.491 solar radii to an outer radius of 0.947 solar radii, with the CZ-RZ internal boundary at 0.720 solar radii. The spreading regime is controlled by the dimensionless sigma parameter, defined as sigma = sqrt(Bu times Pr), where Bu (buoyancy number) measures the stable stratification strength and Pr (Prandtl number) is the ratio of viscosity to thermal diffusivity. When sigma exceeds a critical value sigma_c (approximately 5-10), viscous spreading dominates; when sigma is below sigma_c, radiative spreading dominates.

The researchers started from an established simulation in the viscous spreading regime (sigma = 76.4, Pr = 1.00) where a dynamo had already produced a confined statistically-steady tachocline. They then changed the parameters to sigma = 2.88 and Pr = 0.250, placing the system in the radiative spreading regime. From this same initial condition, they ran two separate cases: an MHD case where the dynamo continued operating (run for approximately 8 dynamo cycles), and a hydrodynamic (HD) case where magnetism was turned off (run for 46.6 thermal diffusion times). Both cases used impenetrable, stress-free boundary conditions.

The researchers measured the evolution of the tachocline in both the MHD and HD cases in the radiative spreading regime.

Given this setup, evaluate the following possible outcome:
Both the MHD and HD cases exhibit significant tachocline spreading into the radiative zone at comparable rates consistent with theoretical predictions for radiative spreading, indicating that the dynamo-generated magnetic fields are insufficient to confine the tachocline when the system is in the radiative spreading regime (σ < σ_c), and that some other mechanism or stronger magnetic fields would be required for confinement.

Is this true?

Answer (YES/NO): NO